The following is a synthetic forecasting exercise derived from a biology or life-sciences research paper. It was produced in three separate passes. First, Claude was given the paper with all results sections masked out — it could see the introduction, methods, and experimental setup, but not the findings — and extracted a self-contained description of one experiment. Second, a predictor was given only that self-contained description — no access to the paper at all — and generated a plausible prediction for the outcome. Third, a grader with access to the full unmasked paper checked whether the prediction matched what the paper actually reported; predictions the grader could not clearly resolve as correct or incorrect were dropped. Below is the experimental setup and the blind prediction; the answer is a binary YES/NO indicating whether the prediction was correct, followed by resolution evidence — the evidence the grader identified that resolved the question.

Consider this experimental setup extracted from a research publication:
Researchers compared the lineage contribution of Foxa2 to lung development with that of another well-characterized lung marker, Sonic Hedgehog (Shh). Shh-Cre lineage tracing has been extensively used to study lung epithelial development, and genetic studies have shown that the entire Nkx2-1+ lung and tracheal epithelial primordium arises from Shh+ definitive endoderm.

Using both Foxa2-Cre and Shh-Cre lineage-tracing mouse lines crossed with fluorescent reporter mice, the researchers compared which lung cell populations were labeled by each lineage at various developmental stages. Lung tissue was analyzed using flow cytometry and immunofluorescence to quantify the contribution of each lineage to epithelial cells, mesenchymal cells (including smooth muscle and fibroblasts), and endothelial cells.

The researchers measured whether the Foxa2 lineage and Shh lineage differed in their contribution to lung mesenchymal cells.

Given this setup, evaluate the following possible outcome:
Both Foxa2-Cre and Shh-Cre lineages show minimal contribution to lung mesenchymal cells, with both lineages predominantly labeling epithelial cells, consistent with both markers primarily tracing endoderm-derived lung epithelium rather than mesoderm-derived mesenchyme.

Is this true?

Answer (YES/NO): NO